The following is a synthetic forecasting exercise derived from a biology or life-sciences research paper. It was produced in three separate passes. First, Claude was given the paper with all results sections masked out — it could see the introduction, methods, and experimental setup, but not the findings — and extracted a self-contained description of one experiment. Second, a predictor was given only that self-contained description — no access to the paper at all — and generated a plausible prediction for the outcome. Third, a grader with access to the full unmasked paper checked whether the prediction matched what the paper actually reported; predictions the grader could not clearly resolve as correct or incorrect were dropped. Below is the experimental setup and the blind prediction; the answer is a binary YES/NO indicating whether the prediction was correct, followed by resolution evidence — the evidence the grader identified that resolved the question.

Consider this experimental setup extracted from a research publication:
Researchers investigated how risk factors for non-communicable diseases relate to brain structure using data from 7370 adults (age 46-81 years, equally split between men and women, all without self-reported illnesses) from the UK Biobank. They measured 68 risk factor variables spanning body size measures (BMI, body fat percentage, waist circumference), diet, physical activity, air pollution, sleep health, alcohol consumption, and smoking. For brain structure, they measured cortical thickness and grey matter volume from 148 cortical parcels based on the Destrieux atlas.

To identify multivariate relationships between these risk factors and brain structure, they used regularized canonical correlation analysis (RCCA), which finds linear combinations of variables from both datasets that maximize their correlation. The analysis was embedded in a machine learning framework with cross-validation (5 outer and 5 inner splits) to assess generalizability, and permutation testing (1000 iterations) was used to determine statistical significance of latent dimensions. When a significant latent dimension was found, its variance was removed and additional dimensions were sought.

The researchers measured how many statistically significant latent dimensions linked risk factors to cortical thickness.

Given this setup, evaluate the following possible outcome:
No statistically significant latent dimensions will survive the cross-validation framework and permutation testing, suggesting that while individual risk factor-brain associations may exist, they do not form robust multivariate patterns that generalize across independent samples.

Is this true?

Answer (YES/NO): NO